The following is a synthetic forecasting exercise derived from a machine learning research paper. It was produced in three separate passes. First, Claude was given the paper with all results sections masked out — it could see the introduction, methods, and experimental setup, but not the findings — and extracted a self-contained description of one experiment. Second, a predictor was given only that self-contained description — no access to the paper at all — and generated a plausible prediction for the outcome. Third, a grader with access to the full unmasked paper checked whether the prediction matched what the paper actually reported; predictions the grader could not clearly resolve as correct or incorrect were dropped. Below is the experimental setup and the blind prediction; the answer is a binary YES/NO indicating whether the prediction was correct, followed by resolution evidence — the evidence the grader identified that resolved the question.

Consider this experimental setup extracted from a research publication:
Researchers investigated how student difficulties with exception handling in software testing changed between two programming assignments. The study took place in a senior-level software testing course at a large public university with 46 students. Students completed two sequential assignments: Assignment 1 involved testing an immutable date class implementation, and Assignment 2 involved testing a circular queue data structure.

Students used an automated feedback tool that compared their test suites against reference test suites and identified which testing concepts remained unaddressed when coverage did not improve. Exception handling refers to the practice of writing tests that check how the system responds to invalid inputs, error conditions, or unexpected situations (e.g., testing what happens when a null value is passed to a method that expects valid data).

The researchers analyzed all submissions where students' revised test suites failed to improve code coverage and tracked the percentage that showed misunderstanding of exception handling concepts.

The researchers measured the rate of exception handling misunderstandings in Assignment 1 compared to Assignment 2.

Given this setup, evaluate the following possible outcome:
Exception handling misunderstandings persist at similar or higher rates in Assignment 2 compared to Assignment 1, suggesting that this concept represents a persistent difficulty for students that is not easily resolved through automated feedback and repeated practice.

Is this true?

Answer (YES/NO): YES